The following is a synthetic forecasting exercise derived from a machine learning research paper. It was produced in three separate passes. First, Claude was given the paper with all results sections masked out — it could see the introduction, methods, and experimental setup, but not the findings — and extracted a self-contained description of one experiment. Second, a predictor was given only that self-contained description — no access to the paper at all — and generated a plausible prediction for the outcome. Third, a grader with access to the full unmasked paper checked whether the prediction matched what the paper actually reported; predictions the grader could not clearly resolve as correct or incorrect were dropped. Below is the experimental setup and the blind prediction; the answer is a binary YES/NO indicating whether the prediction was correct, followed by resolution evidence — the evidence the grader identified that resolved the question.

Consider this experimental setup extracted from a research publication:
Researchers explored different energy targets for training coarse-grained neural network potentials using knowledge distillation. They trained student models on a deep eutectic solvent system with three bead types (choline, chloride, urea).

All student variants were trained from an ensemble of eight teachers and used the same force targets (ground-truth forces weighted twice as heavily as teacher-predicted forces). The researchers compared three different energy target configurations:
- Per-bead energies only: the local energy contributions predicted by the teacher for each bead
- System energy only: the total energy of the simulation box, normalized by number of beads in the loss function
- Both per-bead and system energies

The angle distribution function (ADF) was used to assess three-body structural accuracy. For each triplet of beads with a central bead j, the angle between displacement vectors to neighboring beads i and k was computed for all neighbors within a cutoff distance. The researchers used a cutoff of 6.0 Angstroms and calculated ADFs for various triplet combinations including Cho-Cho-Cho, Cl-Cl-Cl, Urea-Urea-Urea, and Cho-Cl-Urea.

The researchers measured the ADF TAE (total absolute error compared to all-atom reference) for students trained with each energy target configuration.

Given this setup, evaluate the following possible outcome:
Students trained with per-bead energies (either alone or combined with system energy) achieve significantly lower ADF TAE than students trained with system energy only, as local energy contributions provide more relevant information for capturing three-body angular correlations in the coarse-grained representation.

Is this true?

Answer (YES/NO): NO